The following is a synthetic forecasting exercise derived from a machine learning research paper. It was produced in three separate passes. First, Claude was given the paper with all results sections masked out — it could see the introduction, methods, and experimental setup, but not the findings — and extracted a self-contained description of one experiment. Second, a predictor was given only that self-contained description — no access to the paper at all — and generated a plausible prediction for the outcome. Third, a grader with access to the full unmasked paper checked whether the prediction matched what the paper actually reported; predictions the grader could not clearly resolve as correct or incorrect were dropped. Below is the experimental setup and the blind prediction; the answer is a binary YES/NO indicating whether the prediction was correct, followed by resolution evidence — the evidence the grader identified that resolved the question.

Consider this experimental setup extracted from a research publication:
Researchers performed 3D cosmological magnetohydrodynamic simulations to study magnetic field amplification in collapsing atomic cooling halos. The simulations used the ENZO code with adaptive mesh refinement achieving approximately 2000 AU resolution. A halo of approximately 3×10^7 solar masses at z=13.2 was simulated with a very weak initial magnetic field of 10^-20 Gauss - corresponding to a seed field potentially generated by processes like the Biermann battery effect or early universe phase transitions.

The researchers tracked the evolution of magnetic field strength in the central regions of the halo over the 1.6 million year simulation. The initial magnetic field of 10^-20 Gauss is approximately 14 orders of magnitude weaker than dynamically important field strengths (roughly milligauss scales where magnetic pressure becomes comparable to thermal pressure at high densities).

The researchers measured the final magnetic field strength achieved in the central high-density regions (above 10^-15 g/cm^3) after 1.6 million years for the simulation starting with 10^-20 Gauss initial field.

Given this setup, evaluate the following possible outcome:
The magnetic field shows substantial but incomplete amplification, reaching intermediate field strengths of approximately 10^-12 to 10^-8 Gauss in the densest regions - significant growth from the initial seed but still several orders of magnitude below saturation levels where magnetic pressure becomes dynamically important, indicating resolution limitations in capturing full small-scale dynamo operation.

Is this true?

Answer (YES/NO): NO